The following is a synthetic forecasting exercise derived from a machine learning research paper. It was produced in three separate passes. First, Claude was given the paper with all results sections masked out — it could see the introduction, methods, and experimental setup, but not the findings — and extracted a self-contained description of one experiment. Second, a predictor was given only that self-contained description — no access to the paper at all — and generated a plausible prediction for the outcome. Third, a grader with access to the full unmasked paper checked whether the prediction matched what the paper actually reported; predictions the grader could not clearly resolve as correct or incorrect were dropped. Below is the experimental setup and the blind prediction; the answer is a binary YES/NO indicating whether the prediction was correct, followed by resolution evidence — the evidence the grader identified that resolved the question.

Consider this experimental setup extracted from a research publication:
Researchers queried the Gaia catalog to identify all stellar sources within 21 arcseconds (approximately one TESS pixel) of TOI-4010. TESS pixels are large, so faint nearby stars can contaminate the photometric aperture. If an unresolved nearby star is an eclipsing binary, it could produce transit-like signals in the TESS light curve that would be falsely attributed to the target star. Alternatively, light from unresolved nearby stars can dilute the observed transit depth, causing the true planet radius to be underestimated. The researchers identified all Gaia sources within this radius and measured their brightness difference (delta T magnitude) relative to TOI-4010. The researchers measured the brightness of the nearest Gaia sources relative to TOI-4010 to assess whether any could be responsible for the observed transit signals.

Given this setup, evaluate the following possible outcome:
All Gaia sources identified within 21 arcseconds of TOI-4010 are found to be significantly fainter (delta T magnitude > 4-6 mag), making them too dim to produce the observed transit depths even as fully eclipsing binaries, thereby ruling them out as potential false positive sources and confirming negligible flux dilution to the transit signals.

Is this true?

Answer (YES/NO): YES